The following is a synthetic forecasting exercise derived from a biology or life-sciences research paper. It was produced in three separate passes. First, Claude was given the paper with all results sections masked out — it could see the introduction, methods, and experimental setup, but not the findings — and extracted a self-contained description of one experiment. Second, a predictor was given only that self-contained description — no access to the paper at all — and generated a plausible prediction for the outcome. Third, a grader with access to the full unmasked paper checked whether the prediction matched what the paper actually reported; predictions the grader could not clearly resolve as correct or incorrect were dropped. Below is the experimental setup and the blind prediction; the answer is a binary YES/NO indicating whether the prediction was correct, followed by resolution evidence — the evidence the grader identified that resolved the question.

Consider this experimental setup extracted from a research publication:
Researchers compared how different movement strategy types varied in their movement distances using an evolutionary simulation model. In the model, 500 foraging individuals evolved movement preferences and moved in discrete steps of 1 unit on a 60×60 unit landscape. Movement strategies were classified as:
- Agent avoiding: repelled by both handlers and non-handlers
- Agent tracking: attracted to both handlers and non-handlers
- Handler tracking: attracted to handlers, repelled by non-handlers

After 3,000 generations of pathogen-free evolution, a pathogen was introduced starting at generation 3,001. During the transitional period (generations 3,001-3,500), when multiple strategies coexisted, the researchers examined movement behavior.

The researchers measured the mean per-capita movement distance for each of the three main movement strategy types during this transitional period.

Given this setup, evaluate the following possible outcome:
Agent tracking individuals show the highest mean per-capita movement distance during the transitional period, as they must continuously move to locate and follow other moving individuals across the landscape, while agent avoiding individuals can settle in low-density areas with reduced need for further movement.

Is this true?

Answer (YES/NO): NO